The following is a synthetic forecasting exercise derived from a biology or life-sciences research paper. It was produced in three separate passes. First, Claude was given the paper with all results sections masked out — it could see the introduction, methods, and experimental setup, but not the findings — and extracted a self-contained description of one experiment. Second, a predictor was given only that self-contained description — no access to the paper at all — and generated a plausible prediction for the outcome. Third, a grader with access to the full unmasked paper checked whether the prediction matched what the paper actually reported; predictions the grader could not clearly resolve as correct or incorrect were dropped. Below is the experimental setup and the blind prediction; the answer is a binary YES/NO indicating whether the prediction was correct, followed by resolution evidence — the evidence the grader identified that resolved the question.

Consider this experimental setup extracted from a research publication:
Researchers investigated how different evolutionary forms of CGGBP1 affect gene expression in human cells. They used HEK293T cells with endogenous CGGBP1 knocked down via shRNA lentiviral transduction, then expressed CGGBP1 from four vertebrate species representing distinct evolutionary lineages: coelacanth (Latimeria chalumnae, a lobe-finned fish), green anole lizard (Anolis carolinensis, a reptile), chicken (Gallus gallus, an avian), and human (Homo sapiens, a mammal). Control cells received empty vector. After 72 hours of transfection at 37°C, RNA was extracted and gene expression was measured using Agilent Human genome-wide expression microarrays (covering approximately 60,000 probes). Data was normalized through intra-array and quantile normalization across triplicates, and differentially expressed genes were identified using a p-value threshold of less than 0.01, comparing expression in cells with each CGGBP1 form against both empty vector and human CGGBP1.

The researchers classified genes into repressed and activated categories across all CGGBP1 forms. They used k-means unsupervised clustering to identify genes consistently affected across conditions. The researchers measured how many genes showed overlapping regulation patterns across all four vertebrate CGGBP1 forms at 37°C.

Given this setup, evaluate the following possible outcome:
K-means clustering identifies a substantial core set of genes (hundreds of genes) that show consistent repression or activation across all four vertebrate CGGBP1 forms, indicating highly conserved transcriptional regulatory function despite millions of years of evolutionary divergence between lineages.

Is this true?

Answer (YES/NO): NO